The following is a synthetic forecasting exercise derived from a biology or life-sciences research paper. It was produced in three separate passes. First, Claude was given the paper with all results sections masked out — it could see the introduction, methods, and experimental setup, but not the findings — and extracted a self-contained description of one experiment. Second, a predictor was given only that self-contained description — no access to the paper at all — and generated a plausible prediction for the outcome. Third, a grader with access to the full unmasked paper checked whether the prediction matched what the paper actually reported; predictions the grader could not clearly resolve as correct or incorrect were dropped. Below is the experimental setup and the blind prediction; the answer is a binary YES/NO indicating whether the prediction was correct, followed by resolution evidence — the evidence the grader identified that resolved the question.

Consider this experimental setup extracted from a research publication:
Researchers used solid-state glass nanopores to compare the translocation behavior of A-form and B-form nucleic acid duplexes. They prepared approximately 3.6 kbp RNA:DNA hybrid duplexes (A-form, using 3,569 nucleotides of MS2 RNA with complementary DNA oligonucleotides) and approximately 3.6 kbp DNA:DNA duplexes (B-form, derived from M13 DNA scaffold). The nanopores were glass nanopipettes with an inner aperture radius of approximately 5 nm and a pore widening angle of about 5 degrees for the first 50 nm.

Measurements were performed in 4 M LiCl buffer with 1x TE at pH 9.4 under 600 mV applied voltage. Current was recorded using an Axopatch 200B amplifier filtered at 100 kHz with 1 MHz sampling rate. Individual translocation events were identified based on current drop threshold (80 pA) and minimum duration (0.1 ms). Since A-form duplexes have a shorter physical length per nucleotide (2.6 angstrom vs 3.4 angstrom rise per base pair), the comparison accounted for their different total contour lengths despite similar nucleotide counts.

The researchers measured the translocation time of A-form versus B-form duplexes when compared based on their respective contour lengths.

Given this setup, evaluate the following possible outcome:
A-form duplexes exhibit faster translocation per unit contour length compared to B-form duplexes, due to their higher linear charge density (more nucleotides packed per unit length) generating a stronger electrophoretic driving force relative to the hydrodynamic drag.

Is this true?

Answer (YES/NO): NO